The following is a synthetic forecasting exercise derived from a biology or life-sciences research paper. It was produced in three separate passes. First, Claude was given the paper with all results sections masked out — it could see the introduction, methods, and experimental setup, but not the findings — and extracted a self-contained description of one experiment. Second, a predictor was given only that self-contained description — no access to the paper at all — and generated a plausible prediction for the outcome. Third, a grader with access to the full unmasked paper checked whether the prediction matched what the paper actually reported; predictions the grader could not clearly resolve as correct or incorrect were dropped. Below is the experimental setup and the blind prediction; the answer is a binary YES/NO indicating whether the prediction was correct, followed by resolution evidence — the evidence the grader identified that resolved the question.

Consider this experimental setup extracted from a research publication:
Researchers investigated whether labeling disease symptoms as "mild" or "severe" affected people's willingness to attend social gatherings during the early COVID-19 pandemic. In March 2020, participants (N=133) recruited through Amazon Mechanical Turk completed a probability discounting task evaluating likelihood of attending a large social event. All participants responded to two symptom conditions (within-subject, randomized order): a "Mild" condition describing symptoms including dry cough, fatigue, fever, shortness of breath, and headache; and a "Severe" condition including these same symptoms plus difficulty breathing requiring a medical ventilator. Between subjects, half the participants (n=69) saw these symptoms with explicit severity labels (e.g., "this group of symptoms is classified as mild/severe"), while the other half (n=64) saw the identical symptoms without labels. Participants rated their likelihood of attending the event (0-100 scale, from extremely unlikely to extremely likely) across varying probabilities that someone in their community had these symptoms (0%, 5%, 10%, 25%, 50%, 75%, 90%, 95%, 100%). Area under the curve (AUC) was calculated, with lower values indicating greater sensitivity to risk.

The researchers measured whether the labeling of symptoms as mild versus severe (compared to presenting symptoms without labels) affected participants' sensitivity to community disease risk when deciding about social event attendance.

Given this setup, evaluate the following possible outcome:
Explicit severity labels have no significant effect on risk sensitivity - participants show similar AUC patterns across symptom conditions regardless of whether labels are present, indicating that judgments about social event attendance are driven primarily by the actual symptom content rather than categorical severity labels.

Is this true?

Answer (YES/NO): YES